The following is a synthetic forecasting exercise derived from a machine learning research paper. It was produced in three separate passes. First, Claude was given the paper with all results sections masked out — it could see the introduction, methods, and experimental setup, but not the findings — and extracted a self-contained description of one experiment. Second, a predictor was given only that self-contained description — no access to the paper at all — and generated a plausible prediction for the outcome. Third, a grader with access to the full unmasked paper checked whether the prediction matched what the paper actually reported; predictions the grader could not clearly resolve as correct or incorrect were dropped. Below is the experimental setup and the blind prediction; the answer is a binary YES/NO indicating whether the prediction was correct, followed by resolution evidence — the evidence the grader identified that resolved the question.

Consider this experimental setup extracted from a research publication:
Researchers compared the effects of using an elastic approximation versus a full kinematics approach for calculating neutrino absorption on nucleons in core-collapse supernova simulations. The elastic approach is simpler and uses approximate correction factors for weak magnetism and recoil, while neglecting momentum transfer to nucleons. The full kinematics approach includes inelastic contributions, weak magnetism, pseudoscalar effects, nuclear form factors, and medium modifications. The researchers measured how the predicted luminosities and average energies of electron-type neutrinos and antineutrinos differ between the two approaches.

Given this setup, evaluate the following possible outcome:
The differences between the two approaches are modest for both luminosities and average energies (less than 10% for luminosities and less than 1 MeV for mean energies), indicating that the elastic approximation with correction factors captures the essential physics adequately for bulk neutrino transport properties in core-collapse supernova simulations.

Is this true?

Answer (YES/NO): NO